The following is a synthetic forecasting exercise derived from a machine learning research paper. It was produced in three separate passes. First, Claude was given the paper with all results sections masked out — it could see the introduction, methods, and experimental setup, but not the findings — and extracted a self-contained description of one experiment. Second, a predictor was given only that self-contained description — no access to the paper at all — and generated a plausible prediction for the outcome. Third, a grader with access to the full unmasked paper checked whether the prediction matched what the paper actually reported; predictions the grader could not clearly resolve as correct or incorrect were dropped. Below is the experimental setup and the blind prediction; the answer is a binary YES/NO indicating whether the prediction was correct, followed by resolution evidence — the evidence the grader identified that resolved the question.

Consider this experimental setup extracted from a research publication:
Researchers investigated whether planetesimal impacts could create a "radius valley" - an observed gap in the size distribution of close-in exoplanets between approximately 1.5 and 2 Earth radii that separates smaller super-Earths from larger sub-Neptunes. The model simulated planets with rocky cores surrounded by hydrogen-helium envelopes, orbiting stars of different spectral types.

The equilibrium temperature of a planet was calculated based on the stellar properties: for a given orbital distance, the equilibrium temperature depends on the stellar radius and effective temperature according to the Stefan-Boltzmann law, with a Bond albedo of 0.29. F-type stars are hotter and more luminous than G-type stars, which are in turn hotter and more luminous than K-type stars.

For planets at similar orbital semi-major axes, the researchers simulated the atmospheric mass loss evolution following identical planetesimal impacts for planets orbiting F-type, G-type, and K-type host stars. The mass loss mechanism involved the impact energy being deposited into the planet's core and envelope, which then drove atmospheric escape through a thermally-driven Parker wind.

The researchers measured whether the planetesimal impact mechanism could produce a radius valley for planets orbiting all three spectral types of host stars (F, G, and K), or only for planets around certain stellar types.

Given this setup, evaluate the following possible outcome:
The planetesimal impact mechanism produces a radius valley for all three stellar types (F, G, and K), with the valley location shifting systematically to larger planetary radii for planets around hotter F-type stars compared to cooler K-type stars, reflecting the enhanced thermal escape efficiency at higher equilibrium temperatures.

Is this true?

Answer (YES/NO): NO